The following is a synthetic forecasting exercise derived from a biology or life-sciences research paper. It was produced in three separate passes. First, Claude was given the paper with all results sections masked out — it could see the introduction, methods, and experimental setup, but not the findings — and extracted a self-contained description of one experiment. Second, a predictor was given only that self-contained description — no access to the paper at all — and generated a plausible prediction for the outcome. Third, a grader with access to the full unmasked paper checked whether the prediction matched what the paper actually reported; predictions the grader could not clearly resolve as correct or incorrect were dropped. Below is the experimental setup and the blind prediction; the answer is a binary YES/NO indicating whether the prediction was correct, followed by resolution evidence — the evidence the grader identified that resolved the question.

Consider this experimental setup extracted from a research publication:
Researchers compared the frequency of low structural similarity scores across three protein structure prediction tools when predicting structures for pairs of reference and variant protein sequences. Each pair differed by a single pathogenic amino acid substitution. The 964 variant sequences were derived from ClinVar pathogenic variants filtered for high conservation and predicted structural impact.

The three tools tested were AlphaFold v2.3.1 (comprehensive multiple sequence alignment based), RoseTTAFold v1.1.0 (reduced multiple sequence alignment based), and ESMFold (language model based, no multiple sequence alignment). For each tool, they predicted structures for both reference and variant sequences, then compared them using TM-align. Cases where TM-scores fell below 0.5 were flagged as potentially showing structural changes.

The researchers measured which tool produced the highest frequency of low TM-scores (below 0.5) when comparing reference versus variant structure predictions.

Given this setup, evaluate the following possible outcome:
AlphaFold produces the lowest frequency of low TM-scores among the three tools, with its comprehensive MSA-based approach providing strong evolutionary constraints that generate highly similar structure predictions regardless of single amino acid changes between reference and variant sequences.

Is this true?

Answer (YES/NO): NO